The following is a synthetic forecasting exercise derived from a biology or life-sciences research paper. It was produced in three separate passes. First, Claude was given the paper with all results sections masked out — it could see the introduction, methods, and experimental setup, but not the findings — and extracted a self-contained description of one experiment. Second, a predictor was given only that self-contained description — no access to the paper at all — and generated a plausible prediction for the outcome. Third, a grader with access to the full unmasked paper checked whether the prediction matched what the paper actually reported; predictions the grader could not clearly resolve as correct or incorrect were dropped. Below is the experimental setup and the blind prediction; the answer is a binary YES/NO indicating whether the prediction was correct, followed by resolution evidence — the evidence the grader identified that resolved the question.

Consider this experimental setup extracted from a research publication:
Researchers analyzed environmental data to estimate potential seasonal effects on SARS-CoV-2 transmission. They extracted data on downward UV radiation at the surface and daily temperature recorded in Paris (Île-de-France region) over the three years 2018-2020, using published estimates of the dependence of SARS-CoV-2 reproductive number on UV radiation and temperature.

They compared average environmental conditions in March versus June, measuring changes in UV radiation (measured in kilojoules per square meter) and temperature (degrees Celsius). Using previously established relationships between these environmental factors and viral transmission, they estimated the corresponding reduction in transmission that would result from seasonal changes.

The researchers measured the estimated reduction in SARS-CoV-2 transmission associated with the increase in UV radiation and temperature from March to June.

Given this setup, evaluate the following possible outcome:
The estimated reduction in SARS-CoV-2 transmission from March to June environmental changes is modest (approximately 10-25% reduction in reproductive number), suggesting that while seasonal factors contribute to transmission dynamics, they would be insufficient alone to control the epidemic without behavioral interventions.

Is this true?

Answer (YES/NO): YES